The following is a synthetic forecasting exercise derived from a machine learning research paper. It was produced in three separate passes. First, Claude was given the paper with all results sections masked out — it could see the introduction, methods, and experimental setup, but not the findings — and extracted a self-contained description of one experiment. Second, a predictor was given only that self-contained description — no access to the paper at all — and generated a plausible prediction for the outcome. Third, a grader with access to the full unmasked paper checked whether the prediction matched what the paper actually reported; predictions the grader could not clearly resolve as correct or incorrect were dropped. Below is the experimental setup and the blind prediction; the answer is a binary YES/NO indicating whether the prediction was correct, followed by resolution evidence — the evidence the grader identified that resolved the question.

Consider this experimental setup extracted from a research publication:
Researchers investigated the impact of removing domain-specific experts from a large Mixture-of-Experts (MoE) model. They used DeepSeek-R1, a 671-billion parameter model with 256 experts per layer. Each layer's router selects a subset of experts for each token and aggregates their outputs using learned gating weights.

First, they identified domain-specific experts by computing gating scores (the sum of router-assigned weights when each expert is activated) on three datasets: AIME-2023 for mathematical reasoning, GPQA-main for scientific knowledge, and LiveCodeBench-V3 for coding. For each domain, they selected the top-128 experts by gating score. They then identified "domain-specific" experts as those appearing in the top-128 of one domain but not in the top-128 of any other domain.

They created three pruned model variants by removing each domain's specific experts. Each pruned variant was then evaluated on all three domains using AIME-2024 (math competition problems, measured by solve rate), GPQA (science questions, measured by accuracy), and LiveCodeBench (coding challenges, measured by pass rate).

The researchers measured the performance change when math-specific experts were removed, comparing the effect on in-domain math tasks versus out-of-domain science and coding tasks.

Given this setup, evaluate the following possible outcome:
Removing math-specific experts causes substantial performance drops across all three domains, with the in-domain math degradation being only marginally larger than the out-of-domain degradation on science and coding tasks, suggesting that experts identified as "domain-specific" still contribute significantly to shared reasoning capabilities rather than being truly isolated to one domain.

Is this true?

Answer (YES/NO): NO